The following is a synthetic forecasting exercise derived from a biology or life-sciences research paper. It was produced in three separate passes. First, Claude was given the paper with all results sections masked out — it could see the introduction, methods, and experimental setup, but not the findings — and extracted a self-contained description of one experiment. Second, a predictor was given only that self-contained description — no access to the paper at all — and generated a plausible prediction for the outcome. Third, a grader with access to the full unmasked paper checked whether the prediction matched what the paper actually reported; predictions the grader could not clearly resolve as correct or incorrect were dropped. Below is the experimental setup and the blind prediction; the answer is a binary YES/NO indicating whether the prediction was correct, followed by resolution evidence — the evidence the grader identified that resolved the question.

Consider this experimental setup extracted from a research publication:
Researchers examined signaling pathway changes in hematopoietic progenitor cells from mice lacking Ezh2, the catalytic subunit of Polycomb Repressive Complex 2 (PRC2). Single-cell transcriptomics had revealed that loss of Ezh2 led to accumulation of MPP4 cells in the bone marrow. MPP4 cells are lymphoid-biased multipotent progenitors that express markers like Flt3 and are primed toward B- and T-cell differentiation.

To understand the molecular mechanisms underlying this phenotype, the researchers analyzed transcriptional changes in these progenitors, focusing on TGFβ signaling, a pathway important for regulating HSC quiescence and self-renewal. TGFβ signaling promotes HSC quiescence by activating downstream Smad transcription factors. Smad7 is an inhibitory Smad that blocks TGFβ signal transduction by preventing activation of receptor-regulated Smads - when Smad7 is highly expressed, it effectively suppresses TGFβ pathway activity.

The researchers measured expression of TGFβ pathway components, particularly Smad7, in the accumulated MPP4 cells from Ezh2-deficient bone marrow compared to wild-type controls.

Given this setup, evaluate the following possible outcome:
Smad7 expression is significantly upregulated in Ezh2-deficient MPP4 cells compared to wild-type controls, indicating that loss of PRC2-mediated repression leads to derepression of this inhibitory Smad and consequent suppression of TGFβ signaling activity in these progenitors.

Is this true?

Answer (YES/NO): YES